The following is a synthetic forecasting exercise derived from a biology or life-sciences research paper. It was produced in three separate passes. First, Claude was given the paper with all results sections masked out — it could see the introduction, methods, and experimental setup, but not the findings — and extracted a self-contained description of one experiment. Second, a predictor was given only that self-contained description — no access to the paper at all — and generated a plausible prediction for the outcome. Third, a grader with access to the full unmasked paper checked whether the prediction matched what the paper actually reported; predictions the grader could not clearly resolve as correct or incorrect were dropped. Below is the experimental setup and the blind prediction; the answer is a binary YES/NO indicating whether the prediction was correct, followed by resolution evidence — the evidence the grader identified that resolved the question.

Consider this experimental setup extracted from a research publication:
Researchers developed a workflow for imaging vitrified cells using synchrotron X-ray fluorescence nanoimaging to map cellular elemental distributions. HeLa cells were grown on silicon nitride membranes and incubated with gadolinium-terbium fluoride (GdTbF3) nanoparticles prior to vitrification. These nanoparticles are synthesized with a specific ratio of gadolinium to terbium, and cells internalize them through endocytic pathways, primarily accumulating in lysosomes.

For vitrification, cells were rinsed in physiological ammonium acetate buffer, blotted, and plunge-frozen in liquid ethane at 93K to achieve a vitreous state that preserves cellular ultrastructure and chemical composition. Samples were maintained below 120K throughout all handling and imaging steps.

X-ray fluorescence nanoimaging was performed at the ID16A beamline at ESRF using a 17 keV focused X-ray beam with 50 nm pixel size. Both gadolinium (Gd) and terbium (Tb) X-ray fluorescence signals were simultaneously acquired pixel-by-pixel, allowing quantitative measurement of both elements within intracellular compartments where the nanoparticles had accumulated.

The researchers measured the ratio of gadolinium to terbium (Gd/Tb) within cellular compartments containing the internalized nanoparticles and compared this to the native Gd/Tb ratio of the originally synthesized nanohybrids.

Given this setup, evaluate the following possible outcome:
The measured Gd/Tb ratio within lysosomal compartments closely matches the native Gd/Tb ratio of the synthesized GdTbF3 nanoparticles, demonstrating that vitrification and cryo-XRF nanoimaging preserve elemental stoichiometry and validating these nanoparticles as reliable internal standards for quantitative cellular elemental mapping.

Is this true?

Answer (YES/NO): NO